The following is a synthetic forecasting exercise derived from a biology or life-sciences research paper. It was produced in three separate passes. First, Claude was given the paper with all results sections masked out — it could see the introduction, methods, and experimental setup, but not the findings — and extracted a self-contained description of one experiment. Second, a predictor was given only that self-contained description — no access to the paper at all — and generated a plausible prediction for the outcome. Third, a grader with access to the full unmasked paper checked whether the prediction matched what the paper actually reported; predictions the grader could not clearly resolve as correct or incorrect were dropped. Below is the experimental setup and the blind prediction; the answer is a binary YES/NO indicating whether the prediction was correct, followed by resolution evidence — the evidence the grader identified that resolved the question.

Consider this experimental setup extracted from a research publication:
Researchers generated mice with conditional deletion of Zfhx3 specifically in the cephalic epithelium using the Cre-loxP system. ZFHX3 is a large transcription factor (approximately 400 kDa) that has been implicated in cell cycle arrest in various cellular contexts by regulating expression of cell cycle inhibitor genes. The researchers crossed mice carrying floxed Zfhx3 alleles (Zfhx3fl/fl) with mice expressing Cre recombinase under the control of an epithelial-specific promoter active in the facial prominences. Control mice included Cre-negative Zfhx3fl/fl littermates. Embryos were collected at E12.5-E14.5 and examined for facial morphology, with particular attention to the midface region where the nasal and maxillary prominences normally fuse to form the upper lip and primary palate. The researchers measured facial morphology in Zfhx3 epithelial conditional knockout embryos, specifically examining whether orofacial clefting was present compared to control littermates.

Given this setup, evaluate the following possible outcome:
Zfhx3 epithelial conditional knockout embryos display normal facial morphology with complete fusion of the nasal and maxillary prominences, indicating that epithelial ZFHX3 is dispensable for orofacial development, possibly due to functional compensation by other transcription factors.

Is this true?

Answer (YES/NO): NO